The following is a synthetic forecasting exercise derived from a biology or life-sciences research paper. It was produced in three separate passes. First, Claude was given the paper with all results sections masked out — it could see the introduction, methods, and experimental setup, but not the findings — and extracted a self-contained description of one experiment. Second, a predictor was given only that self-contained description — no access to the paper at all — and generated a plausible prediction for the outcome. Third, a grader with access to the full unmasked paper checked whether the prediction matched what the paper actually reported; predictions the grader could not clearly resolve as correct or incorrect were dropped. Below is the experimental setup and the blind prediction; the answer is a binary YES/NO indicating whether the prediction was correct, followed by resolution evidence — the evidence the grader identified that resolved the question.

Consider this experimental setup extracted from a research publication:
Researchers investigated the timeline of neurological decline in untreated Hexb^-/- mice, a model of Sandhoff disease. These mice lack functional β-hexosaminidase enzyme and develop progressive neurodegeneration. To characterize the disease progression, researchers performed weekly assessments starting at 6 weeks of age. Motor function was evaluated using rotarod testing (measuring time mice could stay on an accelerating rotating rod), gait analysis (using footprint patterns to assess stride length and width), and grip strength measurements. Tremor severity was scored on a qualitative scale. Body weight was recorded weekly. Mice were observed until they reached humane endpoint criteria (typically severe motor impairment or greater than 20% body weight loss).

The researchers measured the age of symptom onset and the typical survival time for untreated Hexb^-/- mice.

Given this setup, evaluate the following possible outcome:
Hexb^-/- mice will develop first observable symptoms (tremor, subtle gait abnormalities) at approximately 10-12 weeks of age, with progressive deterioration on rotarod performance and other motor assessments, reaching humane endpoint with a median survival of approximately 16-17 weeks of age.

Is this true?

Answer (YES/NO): NO